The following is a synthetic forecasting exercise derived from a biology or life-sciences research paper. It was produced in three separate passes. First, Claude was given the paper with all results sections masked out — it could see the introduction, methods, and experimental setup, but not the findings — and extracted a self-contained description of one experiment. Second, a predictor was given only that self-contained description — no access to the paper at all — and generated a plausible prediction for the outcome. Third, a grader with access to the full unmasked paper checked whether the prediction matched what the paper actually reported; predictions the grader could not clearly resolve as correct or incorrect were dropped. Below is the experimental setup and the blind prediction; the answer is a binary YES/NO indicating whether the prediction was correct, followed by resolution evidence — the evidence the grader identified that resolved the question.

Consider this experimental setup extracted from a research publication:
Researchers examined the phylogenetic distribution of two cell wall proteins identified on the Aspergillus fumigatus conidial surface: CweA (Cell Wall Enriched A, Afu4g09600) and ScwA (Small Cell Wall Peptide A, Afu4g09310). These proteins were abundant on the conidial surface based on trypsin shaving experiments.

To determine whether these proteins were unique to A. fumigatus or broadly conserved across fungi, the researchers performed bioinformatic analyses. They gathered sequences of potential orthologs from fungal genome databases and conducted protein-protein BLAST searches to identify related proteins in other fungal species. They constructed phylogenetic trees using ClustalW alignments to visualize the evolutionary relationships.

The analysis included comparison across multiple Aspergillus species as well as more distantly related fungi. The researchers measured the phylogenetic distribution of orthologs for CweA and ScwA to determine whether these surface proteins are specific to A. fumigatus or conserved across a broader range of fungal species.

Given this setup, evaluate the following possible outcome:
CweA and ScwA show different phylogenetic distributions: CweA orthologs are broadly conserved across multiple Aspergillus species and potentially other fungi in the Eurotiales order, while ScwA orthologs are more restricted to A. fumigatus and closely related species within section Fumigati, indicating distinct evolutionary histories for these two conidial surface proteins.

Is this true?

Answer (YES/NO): YES